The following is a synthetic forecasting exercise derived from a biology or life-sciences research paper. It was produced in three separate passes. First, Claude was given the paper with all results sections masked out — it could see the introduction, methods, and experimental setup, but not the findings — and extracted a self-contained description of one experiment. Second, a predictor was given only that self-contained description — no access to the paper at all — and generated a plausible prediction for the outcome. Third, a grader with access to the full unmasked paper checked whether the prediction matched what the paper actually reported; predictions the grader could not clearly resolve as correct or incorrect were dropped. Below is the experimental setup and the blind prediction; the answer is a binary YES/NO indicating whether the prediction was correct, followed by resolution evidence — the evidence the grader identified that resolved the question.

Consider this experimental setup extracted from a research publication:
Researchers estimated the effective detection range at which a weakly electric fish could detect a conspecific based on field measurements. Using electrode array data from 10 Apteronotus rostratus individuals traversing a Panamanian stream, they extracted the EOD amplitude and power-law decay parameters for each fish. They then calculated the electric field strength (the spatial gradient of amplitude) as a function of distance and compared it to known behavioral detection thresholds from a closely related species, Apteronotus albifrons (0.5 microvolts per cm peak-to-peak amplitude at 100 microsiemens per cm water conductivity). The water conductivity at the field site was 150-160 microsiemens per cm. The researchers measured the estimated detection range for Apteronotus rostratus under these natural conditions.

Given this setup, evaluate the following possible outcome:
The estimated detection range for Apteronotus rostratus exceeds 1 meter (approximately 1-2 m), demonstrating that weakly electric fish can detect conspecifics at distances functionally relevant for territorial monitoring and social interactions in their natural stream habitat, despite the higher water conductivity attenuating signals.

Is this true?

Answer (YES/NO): YES